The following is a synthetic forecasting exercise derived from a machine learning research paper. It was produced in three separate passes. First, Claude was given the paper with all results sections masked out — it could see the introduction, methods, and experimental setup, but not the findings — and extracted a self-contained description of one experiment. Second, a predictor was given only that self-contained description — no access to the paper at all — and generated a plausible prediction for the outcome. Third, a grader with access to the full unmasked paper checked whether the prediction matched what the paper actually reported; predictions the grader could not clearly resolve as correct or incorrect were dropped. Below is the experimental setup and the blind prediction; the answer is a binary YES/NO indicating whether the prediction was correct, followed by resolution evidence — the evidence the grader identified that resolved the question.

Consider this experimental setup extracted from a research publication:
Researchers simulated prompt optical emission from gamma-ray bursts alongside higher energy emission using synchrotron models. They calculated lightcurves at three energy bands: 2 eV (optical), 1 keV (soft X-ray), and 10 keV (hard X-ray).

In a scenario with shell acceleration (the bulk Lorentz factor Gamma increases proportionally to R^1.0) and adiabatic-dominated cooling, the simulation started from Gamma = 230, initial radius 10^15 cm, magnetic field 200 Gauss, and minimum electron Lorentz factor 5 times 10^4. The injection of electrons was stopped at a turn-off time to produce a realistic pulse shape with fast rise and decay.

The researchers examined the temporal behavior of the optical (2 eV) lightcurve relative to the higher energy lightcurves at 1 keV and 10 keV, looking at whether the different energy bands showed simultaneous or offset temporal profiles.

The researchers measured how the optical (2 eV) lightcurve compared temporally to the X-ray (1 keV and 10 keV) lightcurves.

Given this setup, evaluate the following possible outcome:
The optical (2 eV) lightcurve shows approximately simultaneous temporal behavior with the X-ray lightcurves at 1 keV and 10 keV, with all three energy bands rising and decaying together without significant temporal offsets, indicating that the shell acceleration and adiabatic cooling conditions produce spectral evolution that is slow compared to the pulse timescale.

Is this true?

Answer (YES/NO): NO